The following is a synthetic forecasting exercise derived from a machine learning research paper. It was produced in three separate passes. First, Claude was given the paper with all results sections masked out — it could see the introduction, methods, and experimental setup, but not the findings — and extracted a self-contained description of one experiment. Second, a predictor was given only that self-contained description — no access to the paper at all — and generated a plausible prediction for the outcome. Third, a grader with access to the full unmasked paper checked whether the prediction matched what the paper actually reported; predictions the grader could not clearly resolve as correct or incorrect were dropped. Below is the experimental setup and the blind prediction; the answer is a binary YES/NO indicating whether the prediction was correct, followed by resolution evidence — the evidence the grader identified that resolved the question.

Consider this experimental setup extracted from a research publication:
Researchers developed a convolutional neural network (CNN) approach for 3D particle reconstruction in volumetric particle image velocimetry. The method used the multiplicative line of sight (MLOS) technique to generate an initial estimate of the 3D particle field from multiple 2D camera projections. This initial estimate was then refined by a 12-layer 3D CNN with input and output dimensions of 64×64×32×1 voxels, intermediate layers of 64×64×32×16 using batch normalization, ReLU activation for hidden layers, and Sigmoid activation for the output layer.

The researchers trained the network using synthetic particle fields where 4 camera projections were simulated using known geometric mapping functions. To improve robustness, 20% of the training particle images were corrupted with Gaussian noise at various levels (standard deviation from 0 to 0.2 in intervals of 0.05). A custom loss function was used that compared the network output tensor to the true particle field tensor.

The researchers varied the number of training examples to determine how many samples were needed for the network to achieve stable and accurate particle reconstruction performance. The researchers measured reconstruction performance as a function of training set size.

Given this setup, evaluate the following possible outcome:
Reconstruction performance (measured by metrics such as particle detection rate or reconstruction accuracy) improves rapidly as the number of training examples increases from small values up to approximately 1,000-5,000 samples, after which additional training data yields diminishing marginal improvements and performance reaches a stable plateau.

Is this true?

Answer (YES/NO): NO